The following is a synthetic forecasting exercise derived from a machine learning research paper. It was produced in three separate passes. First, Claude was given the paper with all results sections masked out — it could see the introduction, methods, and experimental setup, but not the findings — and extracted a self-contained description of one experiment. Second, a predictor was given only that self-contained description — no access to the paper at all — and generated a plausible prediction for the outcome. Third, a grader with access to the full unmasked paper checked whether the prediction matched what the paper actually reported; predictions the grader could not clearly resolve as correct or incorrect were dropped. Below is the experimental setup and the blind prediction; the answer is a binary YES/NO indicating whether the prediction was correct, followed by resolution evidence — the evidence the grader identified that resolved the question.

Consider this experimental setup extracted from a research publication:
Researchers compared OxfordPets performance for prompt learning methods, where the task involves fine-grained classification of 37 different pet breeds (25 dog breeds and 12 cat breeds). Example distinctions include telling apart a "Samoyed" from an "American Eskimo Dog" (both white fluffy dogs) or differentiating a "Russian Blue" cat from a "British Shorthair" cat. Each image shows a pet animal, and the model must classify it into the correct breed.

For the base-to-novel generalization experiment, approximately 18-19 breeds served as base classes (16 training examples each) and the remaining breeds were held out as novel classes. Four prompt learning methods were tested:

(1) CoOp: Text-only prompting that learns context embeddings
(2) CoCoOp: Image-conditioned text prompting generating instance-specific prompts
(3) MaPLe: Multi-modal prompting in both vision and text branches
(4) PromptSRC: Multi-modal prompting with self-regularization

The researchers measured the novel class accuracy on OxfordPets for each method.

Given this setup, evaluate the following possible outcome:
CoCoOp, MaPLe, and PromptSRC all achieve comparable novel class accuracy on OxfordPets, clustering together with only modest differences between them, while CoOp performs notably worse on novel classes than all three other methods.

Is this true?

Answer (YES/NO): YES